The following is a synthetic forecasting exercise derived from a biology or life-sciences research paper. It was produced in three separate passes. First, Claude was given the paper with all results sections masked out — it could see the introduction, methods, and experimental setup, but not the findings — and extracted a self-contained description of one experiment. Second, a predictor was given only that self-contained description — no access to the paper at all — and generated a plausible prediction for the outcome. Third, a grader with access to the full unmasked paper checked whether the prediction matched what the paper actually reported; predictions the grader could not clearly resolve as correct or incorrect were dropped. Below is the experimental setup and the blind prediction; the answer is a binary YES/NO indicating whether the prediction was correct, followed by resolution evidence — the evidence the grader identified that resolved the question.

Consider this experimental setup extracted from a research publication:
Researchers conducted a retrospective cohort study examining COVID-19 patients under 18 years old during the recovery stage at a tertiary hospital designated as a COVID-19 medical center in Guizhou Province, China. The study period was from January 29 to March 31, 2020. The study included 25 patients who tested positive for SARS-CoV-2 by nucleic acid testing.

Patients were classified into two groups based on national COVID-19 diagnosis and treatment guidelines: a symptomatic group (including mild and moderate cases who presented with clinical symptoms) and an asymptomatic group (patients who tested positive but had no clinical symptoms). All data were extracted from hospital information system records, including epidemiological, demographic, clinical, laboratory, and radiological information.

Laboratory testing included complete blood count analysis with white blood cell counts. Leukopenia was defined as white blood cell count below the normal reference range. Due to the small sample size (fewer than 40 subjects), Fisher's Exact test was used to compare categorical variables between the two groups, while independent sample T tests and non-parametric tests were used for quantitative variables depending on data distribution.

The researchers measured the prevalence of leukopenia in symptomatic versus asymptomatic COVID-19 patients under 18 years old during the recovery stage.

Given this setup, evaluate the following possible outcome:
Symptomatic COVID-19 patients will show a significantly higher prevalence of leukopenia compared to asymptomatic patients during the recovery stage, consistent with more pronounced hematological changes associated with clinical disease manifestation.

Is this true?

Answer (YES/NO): NO